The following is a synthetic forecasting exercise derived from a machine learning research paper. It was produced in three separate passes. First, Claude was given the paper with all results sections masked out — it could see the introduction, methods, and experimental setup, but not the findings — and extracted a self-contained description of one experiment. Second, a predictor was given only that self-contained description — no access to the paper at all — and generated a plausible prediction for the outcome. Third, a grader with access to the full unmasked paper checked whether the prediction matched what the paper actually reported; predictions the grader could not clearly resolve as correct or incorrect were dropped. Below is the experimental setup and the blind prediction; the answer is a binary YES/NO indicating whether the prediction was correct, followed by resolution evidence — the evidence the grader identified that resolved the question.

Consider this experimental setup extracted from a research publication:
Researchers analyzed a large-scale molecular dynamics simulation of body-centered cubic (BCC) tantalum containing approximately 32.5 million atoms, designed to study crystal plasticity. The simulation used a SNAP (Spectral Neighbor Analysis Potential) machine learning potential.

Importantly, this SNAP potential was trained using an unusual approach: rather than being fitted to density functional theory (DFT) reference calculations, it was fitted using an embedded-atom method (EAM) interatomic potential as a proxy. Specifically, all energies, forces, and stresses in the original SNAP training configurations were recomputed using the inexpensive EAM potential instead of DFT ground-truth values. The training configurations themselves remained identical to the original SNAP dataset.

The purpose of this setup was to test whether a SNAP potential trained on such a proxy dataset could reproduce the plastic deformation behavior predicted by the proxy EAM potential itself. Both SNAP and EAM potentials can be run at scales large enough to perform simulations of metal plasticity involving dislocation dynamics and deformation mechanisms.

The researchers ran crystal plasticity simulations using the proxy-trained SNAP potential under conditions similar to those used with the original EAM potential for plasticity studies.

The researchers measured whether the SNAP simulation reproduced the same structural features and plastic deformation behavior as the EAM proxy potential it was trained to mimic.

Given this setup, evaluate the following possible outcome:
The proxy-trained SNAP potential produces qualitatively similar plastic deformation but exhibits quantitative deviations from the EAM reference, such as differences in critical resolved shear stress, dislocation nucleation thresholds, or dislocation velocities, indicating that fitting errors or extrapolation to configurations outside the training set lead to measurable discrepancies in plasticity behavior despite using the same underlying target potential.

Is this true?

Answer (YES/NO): NO